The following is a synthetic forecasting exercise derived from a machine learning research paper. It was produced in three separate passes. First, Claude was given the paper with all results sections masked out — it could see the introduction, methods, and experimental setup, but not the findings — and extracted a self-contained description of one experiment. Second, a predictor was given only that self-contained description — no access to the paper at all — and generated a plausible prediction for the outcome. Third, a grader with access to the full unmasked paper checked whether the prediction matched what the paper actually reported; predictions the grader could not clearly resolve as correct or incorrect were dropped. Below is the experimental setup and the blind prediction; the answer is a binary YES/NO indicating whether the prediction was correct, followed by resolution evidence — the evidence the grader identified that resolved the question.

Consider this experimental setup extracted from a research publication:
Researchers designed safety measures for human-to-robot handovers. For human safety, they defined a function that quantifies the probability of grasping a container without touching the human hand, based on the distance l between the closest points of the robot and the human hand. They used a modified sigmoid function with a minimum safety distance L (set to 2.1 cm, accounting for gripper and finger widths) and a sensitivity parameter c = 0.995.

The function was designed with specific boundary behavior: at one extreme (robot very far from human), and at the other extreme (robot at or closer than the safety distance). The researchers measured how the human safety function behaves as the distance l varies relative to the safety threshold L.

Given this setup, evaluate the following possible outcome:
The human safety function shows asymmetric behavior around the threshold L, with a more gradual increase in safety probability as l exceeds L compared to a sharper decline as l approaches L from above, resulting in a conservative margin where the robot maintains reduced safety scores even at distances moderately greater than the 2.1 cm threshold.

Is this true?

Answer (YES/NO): NO